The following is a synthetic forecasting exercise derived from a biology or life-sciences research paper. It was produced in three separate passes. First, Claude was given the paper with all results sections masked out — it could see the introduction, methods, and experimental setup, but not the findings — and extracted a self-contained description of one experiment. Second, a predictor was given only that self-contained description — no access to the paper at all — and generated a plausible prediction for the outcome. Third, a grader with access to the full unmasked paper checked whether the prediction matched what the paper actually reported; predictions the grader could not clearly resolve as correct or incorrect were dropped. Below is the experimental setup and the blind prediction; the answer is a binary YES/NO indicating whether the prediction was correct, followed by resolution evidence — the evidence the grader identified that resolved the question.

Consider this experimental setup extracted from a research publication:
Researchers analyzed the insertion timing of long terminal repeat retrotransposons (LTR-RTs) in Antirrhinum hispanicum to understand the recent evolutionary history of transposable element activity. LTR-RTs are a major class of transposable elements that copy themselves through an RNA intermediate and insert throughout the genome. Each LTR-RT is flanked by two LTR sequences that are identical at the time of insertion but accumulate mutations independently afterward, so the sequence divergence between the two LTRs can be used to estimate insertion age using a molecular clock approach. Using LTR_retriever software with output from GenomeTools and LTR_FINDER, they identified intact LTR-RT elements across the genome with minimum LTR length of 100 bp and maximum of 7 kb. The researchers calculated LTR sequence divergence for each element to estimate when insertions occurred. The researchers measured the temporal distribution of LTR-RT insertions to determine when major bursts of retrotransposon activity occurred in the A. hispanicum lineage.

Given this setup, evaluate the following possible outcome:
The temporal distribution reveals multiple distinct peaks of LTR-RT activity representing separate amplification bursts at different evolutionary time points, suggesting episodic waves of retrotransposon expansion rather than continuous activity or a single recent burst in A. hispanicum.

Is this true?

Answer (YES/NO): NO